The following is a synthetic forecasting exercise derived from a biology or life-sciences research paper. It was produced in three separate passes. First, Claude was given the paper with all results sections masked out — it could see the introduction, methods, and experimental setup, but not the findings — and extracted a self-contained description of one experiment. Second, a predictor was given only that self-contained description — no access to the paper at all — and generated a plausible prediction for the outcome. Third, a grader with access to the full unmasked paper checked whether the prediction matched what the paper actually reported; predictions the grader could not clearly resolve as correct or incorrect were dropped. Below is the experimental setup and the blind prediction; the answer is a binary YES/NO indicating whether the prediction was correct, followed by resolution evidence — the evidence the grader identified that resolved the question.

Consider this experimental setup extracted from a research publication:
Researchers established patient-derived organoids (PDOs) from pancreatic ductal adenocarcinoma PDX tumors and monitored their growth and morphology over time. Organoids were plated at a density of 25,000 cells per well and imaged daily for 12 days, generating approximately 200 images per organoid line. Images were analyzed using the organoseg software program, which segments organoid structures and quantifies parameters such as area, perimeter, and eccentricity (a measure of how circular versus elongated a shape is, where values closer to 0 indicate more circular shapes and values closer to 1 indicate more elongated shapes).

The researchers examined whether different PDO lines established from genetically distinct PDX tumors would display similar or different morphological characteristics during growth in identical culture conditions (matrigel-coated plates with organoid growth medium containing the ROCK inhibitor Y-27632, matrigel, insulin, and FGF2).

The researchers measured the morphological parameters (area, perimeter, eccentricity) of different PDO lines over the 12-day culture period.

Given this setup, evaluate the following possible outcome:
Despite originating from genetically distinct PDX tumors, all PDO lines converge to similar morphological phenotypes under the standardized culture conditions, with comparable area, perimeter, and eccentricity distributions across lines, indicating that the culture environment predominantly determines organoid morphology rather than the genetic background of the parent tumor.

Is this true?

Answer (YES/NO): NO